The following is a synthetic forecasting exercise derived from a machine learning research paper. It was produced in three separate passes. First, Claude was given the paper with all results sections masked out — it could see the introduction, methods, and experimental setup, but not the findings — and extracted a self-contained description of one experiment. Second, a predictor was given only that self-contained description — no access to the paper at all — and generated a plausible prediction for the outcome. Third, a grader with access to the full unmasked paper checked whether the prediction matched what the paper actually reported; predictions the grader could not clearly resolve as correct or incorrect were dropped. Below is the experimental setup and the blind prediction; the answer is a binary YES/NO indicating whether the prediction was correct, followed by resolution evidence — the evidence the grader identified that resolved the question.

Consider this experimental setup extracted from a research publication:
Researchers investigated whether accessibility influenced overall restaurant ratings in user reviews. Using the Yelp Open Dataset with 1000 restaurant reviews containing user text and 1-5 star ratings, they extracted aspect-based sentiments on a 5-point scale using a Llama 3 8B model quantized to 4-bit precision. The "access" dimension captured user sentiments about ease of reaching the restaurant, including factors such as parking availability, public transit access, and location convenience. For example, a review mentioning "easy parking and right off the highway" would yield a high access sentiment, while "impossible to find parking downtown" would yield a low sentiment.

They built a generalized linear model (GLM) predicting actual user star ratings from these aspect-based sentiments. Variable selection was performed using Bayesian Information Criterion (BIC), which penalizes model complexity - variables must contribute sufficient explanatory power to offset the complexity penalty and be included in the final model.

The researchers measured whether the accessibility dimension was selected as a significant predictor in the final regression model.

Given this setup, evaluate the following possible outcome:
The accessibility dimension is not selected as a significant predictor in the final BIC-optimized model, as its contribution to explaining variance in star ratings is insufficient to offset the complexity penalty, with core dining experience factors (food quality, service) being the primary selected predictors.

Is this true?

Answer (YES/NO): NO